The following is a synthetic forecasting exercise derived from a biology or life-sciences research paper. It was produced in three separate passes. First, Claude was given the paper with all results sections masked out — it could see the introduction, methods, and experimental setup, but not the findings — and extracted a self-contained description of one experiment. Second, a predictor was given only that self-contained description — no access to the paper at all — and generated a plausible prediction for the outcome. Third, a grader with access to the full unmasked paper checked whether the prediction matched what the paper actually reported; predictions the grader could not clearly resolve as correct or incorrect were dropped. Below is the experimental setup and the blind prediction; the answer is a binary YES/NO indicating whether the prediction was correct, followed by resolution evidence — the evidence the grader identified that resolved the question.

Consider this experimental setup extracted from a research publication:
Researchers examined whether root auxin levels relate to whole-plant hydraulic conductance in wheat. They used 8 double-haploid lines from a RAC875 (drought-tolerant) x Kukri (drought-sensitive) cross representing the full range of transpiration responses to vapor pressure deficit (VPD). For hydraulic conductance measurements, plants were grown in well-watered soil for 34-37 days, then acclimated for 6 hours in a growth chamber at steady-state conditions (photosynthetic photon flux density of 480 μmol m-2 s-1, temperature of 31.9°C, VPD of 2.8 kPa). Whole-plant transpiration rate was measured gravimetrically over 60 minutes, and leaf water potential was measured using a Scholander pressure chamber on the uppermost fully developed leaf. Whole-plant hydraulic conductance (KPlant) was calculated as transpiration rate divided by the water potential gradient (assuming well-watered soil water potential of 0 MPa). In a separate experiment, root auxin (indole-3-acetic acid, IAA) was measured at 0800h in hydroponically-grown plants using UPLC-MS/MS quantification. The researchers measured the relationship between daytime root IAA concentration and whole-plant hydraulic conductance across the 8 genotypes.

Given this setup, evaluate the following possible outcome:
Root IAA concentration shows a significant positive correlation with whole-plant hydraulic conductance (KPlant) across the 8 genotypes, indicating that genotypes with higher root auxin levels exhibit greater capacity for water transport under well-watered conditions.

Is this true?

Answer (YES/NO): NO